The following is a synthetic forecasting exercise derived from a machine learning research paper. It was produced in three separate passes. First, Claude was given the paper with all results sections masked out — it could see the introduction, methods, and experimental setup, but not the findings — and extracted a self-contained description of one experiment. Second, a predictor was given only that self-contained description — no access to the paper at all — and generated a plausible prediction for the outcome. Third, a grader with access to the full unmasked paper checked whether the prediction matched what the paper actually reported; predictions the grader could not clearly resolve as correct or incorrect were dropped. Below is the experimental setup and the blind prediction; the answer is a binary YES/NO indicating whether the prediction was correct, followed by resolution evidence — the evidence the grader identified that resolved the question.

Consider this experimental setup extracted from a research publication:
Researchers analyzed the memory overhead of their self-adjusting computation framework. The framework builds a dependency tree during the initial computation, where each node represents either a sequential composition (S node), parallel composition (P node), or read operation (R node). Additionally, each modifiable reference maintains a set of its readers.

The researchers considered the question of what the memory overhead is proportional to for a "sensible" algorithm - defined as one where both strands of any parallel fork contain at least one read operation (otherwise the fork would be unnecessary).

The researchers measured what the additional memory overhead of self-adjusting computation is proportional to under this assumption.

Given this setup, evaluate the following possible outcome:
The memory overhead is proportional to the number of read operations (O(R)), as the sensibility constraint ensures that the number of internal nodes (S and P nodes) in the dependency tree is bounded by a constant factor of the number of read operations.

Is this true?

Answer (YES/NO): YES